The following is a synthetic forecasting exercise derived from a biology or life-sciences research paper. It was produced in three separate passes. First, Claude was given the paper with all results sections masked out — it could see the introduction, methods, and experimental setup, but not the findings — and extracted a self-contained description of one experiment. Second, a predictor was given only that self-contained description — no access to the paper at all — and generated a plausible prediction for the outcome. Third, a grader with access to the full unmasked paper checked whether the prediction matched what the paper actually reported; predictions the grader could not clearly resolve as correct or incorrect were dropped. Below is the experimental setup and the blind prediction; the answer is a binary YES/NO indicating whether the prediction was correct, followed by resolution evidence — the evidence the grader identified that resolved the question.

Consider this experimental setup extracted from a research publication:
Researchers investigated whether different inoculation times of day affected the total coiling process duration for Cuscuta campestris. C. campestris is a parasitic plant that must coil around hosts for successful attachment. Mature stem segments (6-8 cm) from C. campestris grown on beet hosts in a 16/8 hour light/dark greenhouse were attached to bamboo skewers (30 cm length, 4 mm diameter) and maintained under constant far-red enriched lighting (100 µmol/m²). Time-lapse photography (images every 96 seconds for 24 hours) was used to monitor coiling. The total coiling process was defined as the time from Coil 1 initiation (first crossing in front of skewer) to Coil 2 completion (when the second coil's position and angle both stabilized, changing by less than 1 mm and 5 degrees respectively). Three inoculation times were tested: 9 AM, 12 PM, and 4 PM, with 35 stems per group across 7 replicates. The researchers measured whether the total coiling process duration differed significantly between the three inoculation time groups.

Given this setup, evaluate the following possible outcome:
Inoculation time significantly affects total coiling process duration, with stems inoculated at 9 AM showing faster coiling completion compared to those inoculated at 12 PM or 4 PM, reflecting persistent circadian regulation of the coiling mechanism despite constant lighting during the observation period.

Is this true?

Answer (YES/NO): NO